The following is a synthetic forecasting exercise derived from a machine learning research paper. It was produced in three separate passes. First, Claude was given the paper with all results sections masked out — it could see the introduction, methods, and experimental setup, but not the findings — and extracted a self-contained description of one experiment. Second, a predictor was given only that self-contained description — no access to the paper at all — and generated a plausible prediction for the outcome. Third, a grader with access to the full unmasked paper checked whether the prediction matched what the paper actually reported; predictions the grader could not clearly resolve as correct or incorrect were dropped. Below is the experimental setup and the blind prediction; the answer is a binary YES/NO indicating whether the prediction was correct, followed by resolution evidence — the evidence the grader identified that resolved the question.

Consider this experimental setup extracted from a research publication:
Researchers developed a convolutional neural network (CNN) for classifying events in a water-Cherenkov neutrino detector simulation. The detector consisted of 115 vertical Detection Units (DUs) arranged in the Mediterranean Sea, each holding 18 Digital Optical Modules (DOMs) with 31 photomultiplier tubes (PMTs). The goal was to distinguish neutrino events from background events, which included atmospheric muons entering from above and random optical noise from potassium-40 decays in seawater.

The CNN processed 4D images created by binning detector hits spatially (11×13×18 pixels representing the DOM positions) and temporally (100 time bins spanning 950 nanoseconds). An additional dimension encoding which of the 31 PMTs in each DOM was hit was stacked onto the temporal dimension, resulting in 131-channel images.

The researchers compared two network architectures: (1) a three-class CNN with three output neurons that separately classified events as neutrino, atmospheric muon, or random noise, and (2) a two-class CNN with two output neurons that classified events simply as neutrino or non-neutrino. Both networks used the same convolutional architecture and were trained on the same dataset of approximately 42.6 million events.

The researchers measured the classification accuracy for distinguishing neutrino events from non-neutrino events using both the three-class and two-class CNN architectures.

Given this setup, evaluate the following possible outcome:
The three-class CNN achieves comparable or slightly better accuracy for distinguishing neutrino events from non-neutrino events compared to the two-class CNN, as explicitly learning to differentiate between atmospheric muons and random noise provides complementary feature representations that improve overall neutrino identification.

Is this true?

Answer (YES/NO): NO